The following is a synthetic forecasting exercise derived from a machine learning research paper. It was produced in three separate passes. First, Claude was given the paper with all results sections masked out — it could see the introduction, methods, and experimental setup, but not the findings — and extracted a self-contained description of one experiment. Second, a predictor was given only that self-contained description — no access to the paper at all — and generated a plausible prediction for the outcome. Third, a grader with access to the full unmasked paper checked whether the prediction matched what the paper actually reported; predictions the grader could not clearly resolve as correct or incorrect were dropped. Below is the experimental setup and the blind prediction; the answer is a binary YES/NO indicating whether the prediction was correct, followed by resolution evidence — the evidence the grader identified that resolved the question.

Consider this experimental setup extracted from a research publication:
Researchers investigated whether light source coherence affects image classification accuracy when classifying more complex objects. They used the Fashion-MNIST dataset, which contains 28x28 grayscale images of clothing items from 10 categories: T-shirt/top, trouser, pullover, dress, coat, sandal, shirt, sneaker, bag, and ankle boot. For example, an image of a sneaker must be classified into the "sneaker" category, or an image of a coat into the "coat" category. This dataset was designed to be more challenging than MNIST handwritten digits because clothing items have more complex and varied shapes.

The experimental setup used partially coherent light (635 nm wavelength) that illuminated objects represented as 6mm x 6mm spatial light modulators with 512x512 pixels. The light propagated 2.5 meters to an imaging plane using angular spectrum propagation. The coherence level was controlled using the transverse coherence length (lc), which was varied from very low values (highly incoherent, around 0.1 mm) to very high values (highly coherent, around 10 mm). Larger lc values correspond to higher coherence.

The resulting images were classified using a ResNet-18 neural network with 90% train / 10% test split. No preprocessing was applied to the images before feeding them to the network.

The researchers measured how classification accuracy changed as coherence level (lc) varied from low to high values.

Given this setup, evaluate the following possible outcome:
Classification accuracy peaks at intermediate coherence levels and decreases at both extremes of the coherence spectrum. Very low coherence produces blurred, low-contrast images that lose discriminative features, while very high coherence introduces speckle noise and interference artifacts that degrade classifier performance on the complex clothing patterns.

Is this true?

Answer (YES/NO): NO